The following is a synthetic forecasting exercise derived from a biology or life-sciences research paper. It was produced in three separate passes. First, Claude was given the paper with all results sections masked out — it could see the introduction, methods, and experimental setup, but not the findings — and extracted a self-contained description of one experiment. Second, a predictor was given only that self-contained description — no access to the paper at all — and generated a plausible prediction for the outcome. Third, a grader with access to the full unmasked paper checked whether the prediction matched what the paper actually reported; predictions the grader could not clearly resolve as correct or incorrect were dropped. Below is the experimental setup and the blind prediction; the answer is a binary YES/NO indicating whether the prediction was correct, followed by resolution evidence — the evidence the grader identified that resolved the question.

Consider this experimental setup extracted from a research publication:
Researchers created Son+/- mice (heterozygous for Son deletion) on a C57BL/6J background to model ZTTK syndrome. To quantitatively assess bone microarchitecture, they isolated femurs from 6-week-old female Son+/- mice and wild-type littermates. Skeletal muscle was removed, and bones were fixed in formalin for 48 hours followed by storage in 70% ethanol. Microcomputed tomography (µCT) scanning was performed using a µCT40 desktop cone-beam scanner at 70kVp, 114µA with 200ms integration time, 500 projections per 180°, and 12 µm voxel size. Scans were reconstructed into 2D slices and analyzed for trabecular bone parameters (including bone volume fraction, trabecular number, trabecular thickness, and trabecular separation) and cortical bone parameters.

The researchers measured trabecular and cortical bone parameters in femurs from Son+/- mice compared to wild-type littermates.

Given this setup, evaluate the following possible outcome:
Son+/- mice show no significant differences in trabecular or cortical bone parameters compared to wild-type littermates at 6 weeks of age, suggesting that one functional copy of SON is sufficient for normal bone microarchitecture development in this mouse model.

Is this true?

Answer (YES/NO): NO